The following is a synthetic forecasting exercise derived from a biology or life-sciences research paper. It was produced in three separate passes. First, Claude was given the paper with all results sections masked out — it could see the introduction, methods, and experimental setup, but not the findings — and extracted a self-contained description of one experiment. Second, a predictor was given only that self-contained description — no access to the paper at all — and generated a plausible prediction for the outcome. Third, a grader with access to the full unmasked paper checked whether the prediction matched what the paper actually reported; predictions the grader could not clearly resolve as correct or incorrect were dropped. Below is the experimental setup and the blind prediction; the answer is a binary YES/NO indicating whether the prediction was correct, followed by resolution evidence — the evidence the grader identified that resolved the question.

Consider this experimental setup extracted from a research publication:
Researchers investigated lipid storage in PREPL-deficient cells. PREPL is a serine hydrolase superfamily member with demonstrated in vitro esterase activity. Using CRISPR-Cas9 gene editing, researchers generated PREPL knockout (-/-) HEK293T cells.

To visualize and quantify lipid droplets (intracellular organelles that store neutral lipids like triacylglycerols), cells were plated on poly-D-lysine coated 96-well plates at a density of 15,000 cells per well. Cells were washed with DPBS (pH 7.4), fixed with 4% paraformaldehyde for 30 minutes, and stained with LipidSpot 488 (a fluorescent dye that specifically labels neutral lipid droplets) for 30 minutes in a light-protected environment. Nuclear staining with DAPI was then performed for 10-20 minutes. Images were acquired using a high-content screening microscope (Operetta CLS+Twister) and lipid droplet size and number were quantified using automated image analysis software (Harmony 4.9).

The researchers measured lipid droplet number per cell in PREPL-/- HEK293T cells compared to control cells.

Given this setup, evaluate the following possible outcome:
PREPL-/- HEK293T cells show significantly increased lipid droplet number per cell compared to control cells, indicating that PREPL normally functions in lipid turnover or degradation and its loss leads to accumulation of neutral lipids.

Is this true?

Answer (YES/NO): NO